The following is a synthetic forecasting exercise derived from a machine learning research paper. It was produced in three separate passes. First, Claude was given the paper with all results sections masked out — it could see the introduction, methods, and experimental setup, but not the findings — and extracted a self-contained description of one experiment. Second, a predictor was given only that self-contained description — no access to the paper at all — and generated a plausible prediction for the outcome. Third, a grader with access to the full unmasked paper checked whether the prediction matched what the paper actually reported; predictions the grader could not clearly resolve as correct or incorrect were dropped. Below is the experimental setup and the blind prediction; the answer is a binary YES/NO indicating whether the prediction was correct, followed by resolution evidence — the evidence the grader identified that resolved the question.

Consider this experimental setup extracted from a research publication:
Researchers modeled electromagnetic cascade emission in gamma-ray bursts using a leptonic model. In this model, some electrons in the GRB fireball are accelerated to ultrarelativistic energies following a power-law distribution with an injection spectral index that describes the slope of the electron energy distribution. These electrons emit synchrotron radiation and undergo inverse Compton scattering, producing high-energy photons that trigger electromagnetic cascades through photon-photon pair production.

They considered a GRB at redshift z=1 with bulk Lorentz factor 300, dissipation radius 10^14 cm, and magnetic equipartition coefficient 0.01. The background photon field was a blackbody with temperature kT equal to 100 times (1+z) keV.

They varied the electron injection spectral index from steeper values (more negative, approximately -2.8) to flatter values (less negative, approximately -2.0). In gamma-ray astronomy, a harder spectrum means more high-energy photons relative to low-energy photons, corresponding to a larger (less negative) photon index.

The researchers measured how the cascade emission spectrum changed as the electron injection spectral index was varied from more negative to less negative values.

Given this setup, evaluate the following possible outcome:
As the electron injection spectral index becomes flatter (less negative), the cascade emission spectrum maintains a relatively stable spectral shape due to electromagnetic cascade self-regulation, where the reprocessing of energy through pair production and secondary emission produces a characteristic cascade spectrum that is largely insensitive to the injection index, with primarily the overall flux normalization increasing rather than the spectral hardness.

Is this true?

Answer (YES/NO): NO